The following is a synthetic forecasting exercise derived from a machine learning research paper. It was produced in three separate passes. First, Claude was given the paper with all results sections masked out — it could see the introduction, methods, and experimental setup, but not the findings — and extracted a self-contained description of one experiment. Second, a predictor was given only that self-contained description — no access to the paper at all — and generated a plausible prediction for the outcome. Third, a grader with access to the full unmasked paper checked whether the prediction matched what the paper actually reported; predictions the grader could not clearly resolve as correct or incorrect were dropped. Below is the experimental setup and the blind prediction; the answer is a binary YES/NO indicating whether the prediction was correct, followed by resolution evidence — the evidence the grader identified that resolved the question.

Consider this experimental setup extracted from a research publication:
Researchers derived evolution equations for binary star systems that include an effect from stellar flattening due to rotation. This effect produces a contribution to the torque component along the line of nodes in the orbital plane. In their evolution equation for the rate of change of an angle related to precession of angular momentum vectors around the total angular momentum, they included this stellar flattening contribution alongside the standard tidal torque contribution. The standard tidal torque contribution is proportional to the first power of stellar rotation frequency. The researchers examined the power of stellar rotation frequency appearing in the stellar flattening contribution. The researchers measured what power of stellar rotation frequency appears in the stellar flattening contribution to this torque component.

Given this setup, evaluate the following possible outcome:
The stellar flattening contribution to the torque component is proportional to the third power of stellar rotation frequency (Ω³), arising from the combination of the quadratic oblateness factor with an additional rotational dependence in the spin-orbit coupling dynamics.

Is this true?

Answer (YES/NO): NO